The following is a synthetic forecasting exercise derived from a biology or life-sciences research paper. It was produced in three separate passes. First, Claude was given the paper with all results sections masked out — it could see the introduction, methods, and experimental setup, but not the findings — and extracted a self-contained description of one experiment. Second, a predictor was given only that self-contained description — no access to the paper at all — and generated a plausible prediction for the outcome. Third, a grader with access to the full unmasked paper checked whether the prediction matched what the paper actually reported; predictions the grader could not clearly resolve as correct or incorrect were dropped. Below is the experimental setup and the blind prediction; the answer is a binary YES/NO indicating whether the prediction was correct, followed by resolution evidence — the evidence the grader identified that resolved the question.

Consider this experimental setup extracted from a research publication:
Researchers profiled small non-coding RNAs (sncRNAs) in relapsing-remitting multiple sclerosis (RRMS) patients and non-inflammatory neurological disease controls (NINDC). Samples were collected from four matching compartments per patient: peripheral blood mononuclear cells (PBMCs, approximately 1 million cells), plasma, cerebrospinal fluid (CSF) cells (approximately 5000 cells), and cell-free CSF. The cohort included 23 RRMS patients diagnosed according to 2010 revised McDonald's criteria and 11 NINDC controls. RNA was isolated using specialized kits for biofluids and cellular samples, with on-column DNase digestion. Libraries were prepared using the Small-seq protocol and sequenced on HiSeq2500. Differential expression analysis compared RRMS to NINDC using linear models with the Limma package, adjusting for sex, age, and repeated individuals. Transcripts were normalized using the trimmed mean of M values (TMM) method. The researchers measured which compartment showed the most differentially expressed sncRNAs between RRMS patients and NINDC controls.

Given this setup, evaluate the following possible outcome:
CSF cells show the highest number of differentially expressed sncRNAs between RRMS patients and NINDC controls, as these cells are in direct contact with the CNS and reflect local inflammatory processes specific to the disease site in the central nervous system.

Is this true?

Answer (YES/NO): YES